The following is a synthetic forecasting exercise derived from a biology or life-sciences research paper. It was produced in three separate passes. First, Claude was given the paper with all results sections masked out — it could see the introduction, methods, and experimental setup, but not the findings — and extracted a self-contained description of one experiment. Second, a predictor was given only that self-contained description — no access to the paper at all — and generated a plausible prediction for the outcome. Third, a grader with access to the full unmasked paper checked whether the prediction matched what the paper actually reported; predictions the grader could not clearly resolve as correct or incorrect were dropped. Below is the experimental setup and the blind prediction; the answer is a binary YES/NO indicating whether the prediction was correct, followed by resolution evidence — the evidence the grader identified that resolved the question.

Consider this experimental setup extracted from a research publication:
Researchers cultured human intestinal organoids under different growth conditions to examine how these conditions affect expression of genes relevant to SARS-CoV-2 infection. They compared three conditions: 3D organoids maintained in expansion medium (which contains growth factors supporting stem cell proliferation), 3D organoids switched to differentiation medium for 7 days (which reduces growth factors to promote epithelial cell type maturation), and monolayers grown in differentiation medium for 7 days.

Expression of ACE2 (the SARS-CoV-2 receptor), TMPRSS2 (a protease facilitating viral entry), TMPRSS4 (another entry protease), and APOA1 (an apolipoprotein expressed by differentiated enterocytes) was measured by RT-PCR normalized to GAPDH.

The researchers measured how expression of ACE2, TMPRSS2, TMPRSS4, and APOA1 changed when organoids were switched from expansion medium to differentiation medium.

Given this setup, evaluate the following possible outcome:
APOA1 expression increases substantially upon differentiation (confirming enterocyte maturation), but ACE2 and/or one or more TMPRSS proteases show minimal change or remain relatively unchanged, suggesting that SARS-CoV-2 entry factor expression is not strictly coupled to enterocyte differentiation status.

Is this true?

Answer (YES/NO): NO